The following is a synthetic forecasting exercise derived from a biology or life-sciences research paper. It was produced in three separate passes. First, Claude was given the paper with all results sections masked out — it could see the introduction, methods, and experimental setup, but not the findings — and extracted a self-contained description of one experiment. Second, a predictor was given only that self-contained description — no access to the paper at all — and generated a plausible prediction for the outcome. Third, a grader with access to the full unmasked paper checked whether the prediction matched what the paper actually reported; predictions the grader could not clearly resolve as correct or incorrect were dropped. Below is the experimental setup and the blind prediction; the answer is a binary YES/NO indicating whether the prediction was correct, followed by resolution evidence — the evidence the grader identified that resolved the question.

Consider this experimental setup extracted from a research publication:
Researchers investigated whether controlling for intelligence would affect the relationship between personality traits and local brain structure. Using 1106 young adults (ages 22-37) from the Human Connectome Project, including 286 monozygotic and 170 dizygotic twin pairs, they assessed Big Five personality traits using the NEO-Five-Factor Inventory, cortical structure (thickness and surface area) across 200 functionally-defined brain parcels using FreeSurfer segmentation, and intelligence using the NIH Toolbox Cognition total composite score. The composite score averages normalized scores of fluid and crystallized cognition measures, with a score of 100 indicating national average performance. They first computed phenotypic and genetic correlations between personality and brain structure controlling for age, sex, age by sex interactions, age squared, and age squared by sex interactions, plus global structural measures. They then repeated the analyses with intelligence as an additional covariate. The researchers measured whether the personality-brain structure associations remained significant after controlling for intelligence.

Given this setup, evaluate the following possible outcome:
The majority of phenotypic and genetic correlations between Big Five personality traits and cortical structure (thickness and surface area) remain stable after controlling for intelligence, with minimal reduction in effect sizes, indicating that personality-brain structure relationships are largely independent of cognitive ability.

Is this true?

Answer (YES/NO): NO